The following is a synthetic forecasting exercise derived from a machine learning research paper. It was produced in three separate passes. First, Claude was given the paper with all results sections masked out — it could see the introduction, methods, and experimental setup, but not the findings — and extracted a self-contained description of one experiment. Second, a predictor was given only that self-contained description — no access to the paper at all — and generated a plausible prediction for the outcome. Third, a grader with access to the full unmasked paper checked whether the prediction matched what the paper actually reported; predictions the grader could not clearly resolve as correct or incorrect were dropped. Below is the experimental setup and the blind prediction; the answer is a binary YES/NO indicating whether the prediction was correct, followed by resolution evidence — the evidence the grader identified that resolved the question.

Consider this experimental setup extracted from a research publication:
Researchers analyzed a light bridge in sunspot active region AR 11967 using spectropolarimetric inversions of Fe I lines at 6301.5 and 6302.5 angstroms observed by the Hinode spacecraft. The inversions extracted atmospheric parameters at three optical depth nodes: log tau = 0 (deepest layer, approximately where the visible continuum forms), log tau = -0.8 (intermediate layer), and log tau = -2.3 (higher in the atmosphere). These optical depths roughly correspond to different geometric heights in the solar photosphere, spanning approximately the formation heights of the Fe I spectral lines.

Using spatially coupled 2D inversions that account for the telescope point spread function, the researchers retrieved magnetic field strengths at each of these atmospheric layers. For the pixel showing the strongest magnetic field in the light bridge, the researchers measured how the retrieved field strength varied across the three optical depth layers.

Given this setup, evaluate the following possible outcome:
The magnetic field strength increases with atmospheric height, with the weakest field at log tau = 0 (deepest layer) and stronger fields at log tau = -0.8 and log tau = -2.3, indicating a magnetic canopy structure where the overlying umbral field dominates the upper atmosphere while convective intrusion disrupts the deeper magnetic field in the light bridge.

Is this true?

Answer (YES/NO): NO